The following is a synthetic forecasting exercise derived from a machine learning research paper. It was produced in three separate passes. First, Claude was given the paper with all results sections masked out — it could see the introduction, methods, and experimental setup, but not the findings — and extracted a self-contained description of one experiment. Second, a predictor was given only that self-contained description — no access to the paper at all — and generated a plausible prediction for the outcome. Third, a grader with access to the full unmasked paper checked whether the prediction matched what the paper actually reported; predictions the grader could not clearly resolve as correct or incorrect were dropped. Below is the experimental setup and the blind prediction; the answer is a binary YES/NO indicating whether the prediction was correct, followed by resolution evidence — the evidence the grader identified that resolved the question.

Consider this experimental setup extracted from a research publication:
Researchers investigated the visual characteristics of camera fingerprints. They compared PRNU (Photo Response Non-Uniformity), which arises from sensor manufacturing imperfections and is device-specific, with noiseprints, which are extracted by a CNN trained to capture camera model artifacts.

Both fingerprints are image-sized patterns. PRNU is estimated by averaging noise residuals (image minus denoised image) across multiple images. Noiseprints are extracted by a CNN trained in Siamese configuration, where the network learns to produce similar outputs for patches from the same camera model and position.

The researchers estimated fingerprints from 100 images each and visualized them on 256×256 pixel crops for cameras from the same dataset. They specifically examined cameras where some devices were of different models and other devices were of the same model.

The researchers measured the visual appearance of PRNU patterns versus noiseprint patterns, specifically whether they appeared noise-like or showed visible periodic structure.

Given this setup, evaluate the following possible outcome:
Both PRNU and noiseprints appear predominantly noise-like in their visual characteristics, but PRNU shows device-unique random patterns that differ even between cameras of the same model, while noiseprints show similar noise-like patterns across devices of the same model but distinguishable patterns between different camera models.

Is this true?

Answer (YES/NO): NO